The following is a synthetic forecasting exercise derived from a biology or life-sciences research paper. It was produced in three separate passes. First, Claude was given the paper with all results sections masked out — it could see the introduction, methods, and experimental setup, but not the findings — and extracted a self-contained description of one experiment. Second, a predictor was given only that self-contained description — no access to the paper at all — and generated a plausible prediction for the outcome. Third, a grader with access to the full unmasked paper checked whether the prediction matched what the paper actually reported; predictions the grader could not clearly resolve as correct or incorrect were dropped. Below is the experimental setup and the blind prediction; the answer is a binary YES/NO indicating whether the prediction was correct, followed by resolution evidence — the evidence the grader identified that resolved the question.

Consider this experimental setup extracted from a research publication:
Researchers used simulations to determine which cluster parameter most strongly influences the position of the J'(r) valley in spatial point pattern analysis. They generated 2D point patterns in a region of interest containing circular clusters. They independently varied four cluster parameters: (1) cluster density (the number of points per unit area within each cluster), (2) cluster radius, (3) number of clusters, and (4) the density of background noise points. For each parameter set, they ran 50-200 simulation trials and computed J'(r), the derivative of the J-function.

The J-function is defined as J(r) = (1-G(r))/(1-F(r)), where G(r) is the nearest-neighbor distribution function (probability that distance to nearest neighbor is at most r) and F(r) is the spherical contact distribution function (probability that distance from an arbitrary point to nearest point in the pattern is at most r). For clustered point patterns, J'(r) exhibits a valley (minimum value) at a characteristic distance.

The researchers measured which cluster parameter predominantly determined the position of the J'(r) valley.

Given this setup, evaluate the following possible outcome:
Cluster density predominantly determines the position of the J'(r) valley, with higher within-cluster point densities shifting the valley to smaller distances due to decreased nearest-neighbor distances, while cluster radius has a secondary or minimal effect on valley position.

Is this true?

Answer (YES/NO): YES